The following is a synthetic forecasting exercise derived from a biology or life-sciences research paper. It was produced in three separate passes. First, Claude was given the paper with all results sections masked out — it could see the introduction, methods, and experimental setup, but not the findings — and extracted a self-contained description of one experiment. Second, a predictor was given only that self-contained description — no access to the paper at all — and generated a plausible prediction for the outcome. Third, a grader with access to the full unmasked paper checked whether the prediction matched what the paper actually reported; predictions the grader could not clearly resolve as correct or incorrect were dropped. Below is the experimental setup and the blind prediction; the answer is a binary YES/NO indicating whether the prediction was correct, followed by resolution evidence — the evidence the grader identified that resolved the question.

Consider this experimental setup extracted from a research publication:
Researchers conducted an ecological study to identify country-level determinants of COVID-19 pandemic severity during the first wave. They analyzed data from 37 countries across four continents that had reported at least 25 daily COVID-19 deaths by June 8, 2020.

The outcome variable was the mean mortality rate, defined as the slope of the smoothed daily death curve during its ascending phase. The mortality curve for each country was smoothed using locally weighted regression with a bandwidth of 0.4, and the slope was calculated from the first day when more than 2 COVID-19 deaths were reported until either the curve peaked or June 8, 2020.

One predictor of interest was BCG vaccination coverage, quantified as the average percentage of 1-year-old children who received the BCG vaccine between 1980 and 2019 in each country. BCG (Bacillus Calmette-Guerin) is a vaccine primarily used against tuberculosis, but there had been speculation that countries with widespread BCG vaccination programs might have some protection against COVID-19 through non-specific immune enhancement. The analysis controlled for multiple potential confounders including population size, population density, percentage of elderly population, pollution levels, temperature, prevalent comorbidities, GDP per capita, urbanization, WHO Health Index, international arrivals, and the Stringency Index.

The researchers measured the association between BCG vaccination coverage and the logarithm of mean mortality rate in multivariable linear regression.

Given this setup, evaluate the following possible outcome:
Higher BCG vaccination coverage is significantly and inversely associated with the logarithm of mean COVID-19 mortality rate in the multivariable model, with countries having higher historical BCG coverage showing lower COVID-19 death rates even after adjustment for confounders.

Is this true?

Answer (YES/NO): YES